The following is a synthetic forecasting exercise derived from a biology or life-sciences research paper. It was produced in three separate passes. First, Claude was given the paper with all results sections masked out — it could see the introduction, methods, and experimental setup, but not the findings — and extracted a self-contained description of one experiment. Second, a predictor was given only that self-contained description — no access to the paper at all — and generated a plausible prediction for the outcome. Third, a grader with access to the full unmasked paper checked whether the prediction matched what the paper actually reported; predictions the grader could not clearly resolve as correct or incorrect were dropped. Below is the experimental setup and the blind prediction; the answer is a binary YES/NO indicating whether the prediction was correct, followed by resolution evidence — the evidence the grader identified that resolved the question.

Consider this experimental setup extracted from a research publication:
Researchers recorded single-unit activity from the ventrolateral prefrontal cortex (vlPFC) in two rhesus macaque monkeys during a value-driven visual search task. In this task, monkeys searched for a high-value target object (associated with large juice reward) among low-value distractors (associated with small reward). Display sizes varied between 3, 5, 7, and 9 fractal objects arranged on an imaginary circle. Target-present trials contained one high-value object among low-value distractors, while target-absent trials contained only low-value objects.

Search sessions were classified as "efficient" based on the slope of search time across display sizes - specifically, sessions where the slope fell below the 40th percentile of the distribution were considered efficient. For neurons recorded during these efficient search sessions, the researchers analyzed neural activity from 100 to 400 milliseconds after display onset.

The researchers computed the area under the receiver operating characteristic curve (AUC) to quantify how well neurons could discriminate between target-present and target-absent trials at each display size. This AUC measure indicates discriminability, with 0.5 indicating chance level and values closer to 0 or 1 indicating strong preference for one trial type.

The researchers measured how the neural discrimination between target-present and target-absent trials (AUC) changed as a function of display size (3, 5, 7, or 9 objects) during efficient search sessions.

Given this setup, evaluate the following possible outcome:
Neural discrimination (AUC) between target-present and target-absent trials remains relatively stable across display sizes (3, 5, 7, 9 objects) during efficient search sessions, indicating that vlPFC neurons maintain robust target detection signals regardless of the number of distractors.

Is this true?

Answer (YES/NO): YES